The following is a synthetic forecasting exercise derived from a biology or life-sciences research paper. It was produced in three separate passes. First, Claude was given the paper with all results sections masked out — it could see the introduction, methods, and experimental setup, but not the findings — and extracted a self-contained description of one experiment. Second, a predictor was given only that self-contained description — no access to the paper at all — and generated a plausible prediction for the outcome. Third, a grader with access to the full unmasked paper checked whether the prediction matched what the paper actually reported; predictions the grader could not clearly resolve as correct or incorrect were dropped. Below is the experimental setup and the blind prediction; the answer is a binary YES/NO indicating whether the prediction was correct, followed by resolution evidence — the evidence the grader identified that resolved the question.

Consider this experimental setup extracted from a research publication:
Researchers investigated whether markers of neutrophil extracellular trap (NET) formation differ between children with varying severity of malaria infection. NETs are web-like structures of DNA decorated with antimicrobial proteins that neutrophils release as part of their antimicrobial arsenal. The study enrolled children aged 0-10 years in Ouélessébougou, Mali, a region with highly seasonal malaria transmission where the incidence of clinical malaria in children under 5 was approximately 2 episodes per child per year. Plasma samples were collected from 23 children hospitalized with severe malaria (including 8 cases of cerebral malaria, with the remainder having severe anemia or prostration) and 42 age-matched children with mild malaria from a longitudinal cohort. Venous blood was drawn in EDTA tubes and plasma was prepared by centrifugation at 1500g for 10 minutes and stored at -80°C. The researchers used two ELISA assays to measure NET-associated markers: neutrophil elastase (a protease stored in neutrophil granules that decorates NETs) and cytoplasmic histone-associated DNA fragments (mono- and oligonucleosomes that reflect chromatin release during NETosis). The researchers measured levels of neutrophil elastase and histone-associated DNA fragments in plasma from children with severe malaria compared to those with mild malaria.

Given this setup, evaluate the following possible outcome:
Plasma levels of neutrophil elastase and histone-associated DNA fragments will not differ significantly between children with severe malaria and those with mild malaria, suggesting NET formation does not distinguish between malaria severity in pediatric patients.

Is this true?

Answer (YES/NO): NO